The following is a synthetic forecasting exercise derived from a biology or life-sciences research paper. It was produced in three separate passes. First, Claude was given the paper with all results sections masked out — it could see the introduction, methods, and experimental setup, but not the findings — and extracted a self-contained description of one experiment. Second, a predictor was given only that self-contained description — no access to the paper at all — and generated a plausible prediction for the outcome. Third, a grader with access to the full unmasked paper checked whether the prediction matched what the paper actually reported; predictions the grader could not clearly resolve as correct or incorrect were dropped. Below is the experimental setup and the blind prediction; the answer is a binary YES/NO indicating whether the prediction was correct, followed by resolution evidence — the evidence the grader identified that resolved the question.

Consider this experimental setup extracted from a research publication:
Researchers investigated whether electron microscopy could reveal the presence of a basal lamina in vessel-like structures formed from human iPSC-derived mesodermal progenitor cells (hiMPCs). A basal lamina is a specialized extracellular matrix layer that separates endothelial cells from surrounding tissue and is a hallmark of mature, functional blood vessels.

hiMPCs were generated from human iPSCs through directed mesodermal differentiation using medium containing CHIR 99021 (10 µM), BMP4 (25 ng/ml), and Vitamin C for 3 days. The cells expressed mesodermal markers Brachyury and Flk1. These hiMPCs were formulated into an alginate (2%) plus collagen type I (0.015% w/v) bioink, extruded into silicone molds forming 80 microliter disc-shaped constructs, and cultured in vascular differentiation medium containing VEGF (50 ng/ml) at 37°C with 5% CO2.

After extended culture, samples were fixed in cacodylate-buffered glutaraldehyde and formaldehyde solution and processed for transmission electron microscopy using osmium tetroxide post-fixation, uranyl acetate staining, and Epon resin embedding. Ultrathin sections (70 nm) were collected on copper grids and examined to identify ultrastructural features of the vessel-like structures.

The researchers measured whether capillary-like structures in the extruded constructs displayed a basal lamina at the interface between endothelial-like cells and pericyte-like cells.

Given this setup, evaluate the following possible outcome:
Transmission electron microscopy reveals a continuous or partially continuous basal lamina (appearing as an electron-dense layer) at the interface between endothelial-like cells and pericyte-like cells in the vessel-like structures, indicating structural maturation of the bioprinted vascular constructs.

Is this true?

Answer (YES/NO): YES